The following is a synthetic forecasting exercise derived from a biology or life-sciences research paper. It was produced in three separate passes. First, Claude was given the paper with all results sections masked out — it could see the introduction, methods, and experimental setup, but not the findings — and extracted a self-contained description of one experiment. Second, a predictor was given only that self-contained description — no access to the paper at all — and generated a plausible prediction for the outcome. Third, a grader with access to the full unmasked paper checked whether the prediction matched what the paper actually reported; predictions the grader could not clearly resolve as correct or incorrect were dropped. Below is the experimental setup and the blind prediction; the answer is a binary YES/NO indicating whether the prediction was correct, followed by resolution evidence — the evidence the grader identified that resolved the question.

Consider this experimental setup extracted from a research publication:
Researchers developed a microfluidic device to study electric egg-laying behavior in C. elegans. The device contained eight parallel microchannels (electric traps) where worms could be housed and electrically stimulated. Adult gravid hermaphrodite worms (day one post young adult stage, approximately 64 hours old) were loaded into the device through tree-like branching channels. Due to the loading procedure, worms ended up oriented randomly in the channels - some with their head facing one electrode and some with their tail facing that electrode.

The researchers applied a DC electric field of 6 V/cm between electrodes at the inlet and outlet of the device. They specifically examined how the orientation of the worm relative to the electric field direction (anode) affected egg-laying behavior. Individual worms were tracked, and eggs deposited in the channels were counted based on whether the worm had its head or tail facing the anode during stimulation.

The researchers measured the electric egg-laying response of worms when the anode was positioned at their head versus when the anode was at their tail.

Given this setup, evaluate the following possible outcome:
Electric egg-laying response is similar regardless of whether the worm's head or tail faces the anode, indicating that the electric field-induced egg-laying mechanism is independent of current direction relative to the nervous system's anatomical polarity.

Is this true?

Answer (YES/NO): NO